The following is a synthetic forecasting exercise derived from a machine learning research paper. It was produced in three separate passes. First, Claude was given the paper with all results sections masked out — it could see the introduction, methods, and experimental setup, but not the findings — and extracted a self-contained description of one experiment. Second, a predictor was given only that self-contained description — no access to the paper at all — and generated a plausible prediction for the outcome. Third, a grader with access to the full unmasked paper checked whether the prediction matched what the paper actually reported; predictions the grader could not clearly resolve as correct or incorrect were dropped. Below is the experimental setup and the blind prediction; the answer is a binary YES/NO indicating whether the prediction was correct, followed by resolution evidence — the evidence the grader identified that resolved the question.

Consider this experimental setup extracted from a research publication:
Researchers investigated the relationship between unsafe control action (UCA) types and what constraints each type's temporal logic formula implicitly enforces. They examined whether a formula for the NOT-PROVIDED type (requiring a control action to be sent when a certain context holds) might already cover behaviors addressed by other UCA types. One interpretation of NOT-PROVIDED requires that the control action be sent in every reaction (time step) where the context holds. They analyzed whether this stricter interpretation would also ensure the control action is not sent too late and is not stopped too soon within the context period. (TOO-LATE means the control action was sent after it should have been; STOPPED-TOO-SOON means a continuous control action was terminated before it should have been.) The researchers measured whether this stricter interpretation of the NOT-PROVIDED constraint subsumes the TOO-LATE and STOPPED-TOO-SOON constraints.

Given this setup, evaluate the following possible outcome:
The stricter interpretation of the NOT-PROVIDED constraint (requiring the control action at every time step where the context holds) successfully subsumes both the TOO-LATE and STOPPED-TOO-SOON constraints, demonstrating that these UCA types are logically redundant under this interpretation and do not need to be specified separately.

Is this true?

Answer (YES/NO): YES